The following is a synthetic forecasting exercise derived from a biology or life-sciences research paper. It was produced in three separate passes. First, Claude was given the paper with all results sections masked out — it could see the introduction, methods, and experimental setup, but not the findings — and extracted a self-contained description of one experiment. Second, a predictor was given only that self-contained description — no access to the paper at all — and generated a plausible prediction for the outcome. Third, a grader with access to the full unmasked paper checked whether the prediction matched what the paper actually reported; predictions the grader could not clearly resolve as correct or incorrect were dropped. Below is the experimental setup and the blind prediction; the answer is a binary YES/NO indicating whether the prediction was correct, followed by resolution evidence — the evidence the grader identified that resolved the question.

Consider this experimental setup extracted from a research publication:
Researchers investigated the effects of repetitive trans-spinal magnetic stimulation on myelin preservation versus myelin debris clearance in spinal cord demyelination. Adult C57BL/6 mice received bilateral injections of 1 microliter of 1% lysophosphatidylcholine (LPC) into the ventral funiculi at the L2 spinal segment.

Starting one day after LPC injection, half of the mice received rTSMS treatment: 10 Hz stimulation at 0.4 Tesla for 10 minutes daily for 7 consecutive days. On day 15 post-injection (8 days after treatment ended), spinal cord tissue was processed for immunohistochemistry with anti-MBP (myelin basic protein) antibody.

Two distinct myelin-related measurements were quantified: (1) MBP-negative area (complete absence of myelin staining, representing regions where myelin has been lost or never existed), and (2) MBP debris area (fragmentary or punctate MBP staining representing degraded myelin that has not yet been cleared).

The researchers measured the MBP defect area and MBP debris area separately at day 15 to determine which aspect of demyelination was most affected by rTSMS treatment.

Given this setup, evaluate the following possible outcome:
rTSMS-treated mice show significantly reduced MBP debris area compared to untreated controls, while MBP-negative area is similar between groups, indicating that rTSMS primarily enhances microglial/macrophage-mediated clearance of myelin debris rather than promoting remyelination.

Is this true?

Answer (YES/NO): NO